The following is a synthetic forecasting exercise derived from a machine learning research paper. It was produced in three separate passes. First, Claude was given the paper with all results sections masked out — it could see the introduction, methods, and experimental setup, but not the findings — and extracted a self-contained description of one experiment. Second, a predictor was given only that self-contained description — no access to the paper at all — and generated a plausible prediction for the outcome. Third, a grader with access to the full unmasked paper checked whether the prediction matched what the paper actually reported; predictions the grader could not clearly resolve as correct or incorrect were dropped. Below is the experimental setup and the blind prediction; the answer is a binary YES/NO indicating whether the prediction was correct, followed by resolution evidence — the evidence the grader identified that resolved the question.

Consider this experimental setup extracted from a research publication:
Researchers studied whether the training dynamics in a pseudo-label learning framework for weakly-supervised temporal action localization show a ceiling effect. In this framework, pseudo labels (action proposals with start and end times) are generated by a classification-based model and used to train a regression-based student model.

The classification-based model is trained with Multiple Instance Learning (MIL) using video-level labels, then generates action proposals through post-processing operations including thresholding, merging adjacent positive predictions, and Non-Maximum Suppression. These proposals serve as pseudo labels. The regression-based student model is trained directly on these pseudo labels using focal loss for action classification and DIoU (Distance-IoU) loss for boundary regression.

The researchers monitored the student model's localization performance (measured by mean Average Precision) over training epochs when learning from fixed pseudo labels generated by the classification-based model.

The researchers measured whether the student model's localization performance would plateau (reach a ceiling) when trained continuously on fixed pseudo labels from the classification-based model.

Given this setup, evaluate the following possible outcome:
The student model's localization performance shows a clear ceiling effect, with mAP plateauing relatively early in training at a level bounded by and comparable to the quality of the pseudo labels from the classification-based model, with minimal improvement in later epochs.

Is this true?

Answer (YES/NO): NO